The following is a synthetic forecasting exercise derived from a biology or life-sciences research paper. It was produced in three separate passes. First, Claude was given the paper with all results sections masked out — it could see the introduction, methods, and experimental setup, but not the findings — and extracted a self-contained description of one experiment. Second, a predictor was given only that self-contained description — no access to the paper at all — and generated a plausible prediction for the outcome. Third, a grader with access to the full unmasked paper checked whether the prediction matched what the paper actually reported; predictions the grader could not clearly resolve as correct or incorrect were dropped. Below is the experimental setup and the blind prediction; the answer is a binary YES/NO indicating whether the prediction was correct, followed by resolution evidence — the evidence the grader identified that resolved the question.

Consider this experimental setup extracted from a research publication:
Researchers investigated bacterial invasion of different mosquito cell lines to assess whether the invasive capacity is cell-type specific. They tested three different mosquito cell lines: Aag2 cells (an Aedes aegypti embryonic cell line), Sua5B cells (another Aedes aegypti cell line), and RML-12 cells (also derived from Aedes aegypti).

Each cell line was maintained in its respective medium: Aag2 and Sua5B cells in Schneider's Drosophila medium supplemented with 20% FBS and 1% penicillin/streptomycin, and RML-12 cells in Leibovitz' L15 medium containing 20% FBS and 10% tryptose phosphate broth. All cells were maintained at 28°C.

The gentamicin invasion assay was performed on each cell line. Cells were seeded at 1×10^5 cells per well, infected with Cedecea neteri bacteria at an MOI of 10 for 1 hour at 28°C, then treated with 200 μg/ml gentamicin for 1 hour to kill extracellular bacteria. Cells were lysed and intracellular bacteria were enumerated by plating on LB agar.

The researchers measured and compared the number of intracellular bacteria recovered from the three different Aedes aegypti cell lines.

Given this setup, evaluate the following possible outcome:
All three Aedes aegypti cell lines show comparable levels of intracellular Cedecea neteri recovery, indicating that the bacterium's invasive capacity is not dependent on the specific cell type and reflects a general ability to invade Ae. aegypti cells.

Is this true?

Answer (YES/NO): NO